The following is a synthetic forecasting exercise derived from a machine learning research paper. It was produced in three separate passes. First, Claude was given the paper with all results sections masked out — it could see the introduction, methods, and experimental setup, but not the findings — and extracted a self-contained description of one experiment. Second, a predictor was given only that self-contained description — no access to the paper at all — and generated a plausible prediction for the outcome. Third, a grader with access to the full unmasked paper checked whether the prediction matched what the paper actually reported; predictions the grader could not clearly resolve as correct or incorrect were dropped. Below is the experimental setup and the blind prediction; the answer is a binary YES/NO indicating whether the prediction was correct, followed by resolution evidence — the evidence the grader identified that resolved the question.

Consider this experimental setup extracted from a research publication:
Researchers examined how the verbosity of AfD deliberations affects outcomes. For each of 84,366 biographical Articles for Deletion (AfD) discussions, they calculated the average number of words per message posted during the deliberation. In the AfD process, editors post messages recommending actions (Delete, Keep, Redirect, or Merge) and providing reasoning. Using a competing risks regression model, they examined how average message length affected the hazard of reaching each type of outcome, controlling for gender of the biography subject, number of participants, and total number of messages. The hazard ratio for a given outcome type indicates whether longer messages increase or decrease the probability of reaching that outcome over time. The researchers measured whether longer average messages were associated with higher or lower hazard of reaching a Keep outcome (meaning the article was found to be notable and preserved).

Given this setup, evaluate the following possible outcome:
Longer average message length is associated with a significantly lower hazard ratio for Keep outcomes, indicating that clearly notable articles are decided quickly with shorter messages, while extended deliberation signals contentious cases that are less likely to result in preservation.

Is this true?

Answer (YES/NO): NO